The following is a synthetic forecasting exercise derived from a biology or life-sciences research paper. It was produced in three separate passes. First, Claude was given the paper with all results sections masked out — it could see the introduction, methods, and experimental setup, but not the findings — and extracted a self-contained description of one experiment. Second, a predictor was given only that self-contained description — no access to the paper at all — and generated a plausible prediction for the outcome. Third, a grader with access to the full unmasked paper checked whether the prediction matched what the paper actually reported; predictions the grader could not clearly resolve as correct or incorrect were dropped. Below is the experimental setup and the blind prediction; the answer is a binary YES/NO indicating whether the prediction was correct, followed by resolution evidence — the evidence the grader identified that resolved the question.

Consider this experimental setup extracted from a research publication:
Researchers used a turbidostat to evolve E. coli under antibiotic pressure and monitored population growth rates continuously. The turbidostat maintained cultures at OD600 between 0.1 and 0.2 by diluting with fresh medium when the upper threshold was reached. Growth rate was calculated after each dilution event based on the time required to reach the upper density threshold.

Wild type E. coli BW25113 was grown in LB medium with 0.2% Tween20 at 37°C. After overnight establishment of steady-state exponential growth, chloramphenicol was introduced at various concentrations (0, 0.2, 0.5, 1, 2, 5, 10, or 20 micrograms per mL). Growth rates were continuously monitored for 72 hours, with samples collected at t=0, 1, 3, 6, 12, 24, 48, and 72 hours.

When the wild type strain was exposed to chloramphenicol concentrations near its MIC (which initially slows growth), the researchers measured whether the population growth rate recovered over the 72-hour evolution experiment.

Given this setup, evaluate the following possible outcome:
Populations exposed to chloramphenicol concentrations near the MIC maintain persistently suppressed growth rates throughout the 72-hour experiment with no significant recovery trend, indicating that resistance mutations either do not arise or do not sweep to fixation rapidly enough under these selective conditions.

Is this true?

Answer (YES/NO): NO